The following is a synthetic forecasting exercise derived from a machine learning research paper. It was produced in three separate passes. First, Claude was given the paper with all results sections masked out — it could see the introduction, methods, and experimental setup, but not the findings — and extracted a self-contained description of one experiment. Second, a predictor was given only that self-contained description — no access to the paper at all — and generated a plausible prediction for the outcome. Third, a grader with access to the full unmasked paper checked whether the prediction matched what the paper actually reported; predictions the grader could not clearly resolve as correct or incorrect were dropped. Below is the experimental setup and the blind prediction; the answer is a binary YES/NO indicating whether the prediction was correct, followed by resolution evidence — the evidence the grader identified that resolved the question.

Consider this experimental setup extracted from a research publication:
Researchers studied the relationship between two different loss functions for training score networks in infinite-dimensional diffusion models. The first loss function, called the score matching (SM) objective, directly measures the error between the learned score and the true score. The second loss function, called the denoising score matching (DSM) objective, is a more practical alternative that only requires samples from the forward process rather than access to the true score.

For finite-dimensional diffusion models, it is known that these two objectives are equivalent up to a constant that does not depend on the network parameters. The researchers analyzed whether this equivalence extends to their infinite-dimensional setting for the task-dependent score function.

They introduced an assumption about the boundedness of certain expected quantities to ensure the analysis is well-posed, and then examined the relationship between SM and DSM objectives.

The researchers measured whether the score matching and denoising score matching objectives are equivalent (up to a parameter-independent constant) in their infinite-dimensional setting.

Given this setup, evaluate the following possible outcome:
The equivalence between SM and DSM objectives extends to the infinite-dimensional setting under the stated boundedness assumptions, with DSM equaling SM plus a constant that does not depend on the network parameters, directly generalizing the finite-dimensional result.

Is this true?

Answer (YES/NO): YES